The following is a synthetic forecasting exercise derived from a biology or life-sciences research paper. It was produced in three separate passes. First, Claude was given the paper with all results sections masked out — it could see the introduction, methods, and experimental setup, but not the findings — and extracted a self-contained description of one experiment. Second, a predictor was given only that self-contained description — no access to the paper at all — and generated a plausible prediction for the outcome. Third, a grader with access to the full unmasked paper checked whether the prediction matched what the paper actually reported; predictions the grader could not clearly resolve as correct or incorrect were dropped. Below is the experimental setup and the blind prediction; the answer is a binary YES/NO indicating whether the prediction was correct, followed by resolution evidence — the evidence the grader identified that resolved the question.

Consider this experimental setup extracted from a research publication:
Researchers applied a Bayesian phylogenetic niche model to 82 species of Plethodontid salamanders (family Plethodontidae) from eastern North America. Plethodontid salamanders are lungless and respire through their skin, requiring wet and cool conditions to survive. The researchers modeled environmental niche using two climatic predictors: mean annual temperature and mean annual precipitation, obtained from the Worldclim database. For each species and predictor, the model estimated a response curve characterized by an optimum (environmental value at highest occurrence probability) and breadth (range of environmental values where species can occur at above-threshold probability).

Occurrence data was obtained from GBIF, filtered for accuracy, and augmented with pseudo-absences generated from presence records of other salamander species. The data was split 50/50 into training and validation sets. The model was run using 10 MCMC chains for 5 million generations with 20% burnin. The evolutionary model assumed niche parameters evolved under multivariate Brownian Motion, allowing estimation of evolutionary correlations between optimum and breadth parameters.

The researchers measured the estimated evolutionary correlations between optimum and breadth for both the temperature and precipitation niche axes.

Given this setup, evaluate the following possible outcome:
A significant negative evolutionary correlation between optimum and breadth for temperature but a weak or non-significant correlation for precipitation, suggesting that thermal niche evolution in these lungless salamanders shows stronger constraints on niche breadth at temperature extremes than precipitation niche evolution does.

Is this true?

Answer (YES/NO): NO